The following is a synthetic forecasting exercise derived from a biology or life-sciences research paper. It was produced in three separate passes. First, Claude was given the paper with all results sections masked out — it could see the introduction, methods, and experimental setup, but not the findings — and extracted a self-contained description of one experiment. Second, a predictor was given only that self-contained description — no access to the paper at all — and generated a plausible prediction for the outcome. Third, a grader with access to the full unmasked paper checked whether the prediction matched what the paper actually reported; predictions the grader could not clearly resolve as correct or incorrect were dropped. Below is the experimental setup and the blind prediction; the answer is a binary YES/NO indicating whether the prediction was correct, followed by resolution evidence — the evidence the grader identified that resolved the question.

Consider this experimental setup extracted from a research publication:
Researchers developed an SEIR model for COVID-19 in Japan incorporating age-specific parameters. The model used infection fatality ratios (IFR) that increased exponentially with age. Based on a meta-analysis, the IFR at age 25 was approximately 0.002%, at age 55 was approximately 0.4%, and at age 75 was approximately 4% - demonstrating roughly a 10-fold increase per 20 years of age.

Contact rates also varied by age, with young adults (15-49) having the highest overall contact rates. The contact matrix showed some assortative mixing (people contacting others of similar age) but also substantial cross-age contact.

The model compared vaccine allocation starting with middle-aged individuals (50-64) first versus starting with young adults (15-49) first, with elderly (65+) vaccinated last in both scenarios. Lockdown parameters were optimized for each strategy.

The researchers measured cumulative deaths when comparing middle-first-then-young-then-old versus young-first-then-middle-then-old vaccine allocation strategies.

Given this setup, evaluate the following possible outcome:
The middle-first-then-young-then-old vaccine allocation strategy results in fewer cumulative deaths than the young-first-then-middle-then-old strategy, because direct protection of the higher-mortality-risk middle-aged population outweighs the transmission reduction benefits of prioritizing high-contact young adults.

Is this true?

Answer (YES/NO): NO